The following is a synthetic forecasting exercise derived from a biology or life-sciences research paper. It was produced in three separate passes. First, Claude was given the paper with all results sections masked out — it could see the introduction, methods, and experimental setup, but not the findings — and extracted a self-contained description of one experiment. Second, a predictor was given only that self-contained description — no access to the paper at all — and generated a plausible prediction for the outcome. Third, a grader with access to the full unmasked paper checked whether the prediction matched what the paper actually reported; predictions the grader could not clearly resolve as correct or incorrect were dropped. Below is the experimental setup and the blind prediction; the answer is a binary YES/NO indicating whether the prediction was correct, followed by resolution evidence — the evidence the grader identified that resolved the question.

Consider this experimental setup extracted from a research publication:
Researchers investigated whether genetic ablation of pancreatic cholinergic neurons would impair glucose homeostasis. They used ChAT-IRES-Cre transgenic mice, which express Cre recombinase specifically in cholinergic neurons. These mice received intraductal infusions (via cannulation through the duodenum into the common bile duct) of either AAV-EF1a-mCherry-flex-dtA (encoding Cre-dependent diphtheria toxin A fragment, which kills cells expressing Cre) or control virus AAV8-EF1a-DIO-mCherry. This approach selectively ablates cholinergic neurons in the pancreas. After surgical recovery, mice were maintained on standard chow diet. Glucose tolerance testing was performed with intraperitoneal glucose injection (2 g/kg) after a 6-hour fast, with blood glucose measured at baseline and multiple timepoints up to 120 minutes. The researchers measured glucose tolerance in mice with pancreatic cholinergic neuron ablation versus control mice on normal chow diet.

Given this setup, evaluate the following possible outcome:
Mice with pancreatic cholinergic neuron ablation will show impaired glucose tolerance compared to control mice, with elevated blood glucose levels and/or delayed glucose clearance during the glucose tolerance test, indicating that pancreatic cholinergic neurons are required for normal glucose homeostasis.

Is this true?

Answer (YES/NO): YES